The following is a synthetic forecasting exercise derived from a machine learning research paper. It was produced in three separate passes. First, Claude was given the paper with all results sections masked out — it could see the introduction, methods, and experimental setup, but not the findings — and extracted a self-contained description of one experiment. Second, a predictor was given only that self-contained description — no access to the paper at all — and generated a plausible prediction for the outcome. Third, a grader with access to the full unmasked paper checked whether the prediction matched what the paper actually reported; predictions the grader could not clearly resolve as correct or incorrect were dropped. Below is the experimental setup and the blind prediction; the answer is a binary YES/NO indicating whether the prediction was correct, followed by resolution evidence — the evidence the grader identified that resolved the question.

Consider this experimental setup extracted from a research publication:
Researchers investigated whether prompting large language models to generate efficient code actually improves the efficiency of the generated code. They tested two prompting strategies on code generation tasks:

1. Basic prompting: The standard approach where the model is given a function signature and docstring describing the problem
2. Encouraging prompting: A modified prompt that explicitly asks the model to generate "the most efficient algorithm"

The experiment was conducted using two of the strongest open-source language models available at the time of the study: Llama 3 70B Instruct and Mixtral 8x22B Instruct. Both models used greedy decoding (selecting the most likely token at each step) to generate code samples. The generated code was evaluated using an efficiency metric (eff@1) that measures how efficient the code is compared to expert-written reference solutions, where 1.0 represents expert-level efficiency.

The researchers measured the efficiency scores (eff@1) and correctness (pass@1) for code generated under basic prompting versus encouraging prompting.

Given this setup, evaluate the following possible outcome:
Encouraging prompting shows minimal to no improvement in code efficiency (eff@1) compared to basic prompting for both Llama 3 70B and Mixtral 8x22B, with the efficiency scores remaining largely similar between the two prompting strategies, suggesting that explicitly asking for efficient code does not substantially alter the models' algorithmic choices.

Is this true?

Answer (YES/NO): YES